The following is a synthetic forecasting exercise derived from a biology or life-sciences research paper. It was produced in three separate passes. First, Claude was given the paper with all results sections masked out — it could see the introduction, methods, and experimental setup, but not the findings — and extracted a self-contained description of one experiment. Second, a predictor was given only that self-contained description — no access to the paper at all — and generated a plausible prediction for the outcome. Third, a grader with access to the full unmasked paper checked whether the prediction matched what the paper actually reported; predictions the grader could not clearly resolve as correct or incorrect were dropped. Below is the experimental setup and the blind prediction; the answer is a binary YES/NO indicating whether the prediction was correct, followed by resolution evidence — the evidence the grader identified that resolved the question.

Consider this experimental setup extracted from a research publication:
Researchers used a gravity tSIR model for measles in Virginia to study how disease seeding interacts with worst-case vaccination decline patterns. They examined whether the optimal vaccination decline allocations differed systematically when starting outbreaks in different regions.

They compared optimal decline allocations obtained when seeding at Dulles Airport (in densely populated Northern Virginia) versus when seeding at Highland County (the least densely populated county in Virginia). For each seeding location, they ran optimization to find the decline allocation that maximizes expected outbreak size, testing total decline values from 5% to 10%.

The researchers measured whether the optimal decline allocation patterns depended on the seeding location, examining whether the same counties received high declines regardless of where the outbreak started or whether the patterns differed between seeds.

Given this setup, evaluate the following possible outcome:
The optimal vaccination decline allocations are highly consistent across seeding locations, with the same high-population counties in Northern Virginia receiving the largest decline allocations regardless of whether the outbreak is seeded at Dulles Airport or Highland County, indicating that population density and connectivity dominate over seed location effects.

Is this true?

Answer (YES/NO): NO